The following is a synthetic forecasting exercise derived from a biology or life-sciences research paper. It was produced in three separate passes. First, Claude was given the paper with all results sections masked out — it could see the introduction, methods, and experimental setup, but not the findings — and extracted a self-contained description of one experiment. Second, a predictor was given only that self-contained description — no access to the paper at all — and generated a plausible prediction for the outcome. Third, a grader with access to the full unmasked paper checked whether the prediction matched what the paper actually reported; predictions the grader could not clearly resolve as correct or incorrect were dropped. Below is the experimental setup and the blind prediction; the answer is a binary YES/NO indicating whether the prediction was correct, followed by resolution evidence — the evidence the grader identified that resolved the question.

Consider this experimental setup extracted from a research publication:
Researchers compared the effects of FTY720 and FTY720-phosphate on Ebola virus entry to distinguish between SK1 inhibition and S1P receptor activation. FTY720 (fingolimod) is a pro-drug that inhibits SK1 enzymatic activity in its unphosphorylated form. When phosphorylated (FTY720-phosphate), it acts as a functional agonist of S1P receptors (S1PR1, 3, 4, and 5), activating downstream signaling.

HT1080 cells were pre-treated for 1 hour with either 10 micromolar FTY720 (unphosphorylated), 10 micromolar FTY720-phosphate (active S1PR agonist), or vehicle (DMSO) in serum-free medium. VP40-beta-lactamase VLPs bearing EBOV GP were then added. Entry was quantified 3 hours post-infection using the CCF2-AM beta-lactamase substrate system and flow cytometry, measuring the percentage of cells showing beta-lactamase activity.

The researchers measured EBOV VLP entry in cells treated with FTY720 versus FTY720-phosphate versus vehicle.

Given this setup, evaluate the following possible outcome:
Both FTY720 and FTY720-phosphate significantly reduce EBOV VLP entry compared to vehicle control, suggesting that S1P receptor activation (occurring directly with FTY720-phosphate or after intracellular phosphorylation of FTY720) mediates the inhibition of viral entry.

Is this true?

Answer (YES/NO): NO